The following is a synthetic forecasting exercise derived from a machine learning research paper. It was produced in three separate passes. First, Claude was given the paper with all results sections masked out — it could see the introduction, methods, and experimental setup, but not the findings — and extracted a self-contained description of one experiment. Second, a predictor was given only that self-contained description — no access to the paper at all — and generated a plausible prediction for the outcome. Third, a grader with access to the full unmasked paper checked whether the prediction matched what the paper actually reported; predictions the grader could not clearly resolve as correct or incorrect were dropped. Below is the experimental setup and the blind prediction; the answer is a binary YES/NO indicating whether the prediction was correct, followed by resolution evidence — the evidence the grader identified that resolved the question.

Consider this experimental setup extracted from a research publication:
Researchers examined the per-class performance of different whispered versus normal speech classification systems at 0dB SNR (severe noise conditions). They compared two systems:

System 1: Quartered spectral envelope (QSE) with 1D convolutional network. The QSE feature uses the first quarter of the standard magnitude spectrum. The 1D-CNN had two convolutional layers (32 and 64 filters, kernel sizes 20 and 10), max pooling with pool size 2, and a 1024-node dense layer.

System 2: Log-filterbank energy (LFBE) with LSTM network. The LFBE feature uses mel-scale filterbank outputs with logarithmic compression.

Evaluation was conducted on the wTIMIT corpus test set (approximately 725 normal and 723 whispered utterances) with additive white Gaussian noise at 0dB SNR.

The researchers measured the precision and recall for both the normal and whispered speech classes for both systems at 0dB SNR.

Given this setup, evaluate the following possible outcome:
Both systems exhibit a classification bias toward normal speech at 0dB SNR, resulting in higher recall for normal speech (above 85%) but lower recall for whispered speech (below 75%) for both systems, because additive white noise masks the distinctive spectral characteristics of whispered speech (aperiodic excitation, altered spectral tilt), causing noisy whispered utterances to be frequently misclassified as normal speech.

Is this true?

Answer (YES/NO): NO